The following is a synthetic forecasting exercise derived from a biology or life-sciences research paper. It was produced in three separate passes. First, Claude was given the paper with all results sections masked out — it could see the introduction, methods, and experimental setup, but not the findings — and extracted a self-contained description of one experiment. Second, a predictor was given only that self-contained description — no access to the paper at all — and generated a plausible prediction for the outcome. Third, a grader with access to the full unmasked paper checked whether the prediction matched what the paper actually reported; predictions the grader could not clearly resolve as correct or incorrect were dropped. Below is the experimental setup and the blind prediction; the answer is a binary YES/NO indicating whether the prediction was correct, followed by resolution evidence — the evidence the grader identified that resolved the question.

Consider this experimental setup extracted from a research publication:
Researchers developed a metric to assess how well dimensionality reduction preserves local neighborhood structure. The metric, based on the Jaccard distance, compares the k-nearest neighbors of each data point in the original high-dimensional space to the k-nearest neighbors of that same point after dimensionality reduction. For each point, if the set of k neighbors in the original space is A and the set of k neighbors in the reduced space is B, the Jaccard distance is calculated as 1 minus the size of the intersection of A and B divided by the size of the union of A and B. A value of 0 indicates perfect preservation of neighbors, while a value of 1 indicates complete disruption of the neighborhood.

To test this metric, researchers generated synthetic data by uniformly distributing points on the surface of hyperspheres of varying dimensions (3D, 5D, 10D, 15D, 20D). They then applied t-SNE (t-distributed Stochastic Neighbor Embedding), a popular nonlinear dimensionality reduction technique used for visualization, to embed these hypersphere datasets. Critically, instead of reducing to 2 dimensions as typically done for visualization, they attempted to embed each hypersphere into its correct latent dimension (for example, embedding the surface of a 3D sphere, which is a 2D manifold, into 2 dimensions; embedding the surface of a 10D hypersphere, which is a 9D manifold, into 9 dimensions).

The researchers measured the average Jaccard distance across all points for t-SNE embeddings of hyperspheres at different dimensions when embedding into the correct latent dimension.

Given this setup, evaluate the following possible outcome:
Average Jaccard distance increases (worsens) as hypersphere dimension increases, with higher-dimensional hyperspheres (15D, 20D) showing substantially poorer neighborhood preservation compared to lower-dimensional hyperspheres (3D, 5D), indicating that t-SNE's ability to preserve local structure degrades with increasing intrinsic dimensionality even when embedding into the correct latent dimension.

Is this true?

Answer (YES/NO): NO